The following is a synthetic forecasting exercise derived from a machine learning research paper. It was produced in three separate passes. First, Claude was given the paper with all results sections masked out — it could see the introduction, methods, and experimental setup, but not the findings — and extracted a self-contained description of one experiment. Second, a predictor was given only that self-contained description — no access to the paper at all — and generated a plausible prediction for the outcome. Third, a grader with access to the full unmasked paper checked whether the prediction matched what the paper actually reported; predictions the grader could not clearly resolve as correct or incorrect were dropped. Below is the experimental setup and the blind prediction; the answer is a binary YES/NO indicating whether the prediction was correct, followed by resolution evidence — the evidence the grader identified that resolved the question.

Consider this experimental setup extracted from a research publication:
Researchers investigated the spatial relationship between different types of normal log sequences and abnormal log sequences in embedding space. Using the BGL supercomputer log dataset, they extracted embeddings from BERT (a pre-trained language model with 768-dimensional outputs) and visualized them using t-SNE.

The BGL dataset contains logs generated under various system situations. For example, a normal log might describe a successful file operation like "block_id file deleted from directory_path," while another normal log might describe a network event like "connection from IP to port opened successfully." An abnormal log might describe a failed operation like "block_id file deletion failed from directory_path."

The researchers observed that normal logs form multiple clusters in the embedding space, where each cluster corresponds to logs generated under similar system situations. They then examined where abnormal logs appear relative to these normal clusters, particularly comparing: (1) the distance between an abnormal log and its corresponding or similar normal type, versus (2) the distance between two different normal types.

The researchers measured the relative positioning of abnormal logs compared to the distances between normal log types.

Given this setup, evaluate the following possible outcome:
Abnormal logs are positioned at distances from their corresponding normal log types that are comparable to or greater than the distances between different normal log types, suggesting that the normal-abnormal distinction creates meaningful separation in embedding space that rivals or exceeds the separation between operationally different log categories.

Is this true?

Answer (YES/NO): NO